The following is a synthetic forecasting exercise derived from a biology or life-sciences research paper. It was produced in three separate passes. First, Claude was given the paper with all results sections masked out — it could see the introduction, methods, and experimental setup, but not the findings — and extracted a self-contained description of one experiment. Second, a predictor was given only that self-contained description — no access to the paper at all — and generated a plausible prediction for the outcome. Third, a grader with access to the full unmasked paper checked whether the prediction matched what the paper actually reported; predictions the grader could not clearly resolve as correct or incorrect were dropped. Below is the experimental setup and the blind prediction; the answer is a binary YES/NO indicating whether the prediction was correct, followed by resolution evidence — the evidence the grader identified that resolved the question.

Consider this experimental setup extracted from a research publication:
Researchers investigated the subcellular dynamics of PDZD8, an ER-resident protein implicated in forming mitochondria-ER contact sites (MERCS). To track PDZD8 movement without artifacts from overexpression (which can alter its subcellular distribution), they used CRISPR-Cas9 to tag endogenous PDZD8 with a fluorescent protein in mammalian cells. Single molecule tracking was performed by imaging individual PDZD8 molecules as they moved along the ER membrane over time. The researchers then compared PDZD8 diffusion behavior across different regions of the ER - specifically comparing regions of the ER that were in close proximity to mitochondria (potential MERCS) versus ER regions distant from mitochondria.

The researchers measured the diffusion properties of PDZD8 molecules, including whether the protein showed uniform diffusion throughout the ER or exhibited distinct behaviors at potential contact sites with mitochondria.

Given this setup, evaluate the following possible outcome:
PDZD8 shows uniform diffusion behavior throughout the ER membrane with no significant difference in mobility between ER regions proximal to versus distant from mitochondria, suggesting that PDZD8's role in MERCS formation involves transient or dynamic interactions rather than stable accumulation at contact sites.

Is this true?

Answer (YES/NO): NO